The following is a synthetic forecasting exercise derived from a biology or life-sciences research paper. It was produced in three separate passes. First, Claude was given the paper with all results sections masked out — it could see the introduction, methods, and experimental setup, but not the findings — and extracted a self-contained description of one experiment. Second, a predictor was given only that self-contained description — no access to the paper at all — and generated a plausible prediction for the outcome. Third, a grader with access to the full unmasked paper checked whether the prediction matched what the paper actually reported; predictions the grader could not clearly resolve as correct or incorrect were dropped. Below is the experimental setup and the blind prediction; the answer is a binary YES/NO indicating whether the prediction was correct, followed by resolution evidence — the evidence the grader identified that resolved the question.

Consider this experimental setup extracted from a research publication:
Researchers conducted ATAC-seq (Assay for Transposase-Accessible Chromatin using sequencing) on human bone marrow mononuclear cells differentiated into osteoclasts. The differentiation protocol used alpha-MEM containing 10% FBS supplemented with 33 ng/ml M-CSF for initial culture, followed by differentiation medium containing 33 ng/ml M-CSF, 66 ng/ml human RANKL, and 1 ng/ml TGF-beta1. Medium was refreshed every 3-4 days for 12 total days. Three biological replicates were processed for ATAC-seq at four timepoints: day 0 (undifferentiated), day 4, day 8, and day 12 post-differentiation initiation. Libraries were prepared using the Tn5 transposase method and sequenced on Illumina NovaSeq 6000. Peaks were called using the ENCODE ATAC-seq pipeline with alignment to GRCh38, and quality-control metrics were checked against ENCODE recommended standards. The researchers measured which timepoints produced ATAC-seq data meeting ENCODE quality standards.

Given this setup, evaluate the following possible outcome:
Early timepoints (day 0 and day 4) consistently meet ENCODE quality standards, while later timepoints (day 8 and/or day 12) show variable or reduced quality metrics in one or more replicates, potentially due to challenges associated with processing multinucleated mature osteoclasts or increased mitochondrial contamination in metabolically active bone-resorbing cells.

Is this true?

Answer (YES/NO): NO